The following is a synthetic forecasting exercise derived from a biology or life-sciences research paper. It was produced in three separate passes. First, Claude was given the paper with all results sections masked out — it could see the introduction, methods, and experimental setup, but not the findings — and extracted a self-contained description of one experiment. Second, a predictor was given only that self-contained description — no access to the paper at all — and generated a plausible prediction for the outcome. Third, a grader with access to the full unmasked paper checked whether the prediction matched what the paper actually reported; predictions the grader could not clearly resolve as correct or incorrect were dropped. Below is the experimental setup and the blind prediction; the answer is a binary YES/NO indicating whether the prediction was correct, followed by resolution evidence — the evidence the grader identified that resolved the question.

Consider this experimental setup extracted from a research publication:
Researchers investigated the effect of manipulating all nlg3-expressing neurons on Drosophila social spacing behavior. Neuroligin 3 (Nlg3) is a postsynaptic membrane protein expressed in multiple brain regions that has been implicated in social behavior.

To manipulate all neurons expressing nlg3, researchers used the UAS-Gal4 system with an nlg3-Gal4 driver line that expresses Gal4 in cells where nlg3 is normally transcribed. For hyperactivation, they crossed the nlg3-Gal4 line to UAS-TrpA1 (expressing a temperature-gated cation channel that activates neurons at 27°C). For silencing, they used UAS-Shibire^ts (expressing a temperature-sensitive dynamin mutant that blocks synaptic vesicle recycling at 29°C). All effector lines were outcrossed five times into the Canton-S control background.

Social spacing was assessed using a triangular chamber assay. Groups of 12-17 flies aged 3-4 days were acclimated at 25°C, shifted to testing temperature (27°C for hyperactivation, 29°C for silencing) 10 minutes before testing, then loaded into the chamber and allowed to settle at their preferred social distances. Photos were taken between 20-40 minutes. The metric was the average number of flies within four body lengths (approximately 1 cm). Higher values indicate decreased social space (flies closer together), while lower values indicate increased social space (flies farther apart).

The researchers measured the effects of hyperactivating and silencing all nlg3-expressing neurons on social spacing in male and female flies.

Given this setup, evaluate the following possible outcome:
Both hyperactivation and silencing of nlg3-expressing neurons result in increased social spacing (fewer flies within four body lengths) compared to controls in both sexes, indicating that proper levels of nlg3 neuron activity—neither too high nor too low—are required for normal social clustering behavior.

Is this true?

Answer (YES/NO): NO